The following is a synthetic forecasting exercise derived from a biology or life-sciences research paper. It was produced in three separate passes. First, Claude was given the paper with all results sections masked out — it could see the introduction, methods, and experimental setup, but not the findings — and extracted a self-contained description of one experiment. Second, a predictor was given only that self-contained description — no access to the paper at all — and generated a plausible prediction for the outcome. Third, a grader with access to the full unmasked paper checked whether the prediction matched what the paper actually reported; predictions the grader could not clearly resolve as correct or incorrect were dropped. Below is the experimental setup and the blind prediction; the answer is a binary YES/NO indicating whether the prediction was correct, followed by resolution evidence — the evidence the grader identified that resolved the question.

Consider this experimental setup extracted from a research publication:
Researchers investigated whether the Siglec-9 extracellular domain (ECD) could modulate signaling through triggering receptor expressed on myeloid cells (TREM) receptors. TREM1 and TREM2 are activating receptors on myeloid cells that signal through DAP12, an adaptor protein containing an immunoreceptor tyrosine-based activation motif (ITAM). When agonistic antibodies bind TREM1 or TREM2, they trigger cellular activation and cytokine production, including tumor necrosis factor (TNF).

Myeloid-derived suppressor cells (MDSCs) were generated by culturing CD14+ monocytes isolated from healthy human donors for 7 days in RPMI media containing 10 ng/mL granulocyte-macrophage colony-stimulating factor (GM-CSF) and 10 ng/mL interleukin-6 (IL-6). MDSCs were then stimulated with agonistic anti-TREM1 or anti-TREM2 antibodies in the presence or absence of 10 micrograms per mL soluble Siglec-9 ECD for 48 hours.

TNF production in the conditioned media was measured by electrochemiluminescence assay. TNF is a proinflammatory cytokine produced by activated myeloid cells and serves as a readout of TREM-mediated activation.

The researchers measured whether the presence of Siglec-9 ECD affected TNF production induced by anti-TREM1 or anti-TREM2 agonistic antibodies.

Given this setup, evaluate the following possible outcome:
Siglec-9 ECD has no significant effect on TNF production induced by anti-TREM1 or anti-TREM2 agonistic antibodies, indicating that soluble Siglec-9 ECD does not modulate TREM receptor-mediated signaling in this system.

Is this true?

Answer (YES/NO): NO